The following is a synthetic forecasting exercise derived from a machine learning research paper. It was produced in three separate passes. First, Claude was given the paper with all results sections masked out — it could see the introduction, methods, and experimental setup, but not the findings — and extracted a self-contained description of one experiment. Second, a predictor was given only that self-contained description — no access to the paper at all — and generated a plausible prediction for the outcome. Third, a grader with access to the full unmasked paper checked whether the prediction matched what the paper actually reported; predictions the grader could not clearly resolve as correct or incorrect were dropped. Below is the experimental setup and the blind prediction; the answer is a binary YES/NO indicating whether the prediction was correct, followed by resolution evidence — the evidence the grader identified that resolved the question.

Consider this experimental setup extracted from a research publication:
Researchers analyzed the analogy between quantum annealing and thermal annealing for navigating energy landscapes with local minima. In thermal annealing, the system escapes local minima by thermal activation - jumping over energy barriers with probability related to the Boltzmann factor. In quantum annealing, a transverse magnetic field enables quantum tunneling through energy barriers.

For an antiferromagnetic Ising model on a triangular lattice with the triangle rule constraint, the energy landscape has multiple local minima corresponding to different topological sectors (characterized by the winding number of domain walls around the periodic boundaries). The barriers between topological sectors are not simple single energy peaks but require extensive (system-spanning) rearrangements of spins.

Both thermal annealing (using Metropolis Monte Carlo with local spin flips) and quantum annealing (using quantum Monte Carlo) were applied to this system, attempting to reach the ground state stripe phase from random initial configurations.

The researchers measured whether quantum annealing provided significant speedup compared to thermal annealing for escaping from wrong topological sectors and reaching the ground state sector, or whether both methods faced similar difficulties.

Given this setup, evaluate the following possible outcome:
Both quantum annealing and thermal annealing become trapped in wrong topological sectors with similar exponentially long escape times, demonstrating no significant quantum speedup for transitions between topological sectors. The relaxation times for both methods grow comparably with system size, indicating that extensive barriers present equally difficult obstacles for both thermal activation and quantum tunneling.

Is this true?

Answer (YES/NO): NO